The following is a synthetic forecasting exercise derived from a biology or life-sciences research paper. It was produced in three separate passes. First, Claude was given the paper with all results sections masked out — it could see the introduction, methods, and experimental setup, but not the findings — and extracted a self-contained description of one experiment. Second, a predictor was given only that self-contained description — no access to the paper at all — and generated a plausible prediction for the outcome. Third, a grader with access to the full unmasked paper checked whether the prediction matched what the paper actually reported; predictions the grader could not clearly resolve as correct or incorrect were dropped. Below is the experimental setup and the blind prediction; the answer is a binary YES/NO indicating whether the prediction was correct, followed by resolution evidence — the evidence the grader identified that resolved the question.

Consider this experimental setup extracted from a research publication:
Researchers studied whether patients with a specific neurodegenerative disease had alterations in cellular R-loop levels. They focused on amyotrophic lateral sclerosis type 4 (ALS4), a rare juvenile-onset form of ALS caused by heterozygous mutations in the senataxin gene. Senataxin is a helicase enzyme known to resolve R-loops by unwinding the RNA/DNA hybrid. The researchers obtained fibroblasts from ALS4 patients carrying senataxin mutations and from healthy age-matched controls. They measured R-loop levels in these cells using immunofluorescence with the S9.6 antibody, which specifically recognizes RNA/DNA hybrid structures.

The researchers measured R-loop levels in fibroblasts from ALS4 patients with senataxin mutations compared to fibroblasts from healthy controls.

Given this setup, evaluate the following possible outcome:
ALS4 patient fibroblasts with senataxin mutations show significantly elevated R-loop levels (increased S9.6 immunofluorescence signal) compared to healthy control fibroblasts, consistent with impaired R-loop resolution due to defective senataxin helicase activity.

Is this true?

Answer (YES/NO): NO